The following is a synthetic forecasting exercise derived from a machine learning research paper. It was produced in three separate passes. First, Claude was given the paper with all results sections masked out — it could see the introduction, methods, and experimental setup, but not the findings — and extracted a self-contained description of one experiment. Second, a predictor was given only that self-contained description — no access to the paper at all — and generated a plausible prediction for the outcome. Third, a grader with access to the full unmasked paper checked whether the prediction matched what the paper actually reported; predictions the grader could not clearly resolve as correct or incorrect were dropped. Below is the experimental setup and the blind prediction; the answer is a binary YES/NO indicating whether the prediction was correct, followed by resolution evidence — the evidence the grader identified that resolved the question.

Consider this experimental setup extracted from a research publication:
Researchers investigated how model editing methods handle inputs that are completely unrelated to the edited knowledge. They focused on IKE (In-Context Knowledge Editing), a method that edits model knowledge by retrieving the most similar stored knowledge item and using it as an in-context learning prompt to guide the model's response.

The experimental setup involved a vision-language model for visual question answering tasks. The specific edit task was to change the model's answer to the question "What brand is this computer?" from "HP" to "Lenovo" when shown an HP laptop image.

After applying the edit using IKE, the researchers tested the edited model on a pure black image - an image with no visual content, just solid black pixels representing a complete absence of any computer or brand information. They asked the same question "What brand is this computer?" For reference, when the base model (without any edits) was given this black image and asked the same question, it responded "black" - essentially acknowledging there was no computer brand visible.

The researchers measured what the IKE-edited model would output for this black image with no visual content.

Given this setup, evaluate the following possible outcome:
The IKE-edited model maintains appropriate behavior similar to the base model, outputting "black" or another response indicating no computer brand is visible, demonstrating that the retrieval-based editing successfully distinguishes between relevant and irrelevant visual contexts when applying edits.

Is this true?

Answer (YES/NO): NO